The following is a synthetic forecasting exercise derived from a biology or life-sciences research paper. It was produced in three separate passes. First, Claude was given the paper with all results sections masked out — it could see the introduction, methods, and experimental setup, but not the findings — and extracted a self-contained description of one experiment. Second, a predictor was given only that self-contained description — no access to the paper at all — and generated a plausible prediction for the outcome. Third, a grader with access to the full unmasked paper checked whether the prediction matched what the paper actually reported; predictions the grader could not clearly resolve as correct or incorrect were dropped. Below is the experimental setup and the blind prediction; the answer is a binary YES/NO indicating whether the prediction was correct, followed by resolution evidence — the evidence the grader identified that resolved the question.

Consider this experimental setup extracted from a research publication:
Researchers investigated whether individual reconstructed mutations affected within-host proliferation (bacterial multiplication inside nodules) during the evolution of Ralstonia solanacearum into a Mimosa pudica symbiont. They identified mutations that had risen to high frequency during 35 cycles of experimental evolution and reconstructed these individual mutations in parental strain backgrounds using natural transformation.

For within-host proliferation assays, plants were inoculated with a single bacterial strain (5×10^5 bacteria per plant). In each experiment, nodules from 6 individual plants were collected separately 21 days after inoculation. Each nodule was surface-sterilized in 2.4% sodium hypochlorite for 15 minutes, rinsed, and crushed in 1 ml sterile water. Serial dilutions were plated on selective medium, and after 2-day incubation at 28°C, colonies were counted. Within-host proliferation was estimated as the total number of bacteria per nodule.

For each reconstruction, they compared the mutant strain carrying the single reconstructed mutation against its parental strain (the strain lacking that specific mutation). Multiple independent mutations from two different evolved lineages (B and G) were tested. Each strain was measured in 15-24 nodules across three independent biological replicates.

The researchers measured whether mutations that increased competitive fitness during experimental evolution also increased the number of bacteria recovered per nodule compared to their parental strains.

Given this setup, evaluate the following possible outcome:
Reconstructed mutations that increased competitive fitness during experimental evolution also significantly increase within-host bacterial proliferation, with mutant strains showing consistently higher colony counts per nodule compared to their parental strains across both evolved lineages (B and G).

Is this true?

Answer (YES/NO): NO